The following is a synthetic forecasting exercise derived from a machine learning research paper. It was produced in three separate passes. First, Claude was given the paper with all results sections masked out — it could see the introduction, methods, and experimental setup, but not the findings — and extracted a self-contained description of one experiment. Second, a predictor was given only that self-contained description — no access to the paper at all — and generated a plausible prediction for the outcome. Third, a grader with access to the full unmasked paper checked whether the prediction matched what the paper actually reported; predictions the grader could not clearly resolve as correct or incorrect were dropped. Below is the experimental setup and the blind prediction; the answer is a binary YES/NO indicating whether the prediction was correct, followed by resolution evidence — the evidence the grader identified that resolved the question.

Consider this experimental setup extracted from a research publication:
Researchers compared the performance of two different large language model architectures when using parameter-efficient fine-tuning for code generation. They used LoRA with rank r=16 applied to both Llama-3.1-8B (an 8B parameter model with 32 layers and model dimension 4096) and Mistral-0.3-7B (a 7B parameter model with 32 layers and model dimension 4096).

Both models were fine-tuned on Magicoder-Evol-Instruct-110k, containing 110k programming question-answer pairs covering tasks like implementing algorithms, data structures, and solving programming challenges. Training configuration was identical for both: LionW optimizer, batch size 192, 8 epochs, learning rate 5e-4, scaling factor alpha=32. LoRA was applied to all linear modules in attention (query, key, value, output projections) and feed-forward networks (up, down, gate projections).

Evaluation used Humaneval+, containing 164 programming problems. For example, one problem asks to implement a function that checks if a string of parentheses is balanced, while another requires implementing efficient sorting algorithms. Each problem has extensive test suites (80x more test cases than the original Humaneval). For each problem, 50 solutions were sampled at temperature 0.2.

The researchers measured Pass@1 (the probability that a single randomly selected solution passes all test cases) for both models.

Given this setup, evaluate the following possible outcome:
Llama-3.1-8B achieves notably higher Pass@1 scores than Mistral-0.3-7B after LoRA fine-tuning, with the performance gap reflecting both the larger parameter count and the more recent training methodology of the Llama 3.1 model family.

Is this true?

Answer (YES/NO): YES